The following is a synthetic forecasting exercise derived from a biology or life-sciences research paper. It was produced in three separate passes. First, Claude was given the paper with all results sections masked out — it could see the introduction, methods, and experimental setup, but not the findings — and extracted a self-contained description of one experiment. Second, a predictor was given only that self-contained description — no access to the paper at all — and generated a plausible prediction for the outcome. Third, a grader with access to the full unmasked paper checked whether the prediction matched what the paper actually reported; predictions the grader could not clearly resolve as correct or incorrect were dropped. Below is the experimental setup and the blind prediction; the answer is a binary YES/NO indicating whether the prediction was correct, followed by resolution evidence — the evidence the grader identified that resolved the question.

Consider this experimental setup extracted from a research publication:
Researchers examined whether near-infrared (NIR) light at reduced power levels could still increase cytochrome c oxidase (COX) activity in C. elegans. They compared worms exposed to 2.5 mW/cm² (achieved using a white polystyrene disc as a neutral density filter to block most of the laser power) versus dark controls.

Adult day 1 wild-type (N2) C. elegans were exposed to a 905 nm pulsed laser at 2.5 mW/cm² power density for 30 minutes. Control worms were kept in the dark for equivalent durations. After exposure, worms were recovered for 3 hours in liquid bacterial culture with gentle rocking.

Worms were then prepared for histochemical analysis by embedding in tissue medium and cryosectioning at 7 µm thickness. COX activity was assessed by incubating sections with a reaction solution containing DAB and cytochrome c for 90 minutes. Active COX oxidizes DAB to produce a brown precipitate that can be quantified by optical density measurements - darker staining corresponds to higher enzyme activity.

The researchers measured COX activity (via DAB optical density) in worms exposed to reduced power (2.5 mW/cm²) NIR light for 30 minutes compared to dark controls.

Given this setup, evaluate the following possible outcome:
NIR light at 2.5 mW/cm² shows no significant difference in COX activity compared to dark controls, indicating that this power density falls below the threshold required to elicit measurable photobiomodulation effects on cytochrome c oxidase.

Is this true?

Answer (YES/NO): YES